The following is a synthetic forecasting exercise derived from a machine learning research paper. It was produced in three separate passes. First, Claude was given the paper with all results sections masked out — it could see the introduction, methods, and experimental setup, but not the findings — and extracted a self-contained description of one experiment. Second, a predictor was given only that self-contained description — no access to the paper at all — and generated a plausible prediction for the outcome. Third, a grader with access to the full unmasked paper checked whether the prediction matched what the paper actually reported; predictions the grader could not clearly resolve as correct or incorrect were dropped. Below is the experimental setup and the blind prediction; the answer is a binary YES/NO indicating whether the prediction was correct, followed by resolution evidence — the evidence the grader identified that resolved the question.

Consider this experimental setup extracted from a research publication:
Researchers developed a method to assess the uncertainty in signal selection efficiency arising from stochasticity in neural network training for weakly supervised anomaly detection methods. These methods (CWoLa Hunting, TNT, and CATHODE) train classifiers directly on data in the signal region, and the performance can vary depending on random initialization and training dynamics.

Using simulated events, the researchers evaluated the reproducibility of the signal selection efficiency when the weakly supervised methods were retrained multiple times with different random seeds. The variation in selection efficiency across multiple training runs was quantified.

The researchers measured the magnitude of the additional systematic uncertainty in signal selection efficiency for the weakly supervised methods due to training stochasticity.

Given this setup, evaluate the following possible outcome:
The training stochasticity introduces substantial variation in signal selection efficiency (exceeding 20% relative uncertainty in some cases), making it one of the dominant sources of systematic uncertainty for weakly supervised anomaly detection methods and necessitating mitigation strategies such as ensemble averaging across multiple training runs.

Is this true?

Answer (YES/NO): NO